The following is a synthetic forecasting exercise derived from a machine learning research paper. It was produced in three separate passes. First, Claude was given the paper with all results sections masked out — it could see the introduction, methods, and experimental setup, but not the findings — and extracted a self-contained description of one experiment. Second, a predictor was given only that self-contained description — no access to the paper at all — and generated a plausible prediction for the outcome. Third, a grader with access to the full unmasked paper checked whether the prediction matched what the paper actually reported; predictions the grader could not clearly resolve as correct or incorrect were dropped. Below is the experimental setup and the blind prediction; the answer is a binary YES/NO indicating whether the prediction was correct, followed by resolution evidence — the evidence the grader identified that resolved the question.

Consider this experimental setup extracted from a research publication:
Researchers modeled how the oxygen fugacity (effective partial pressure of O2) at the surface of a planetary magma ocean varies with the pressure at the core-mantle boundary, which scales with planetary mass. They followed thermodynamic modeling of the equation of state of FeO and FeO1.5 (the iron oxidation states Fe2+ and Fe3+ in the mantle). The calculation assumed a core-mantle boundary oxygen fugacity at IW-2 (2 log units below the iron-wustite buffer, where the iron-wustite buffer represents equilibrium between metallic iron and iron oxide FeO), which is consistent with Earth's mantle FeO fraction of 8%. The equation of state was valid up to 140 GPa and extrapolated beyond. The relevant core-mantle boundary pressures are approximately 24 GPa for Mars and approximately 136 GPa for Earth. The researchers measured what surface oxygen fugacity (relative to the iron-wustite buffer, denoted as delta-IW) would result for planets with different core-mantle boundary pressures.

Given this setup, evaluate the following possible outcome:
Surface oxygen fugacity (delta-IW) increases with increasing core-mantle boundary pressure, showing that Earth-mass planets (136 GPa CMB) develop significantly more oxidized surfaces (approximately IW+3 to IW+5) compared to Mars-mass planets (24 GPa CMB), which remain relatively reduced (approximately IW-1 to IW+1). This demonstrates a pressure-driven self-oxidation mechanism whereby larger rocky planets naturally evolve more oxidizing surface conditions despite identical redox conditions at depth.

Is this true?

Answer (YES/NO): NO